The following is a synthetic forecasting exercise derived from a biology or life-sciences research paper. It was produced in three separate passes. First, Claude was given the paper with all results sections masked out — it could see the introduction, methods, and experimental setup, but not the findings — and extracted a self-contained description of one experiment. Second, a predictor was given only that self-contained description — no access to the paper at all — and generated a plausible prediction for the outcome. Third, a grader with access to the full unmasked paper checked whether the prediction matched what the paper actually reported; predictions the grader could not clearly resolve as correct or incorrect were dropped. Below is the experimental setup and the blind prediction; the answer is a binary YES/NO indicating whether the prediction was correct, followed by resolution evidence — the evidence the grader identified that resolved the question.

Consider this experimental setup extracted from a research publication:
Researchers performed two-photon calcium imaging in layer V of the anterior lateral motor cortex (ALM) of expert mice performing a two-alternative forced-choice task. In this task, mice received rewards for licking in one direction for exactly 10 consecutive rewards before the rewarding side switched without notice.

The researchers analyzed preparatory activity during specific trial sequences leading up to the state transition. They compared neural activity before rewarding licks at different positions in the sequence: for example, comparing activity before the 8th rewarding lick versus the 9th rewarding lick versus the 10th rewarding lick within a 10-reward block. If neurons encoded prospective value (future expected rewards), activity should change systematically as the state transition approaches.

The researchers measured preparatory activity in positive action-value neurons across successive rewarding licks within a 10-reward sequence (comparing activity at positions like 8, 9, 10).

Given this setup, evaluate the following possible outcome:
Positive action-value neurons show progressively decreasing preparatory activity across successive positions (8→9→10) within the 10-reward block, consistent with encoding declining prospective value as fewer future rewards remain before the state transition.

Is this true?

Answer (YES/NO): NO